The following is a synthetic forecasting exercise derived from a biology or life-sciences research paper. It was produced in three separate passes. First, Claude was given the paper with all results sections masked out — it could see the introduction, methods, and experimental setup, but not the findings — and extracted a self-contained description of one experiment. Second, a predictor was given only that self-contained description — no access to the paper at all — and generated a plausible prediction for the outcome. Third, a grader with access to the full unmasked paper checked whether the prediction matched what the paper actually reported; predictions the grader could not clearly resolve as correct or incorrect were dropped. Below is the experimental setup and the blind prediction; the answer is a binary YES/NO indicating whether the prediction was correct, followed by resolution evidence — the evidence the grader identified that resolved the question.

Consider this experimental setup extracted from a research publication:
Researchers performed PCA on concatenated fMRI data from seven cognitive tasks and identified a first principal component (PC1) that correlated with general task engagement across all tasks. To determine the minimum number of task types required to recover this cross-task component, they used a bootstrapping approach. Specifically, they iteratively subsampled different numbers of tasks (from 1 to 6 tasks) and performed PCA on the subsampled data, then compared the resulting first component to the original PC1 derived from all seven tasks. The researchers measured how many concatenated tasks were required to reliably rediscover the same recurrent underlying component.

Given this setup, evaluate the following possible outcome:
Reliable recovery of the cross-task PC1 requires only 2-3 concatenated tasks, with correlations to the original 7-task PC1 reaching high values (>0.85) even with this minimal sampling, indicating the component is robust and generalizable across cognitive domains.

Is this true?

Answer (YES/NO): NO